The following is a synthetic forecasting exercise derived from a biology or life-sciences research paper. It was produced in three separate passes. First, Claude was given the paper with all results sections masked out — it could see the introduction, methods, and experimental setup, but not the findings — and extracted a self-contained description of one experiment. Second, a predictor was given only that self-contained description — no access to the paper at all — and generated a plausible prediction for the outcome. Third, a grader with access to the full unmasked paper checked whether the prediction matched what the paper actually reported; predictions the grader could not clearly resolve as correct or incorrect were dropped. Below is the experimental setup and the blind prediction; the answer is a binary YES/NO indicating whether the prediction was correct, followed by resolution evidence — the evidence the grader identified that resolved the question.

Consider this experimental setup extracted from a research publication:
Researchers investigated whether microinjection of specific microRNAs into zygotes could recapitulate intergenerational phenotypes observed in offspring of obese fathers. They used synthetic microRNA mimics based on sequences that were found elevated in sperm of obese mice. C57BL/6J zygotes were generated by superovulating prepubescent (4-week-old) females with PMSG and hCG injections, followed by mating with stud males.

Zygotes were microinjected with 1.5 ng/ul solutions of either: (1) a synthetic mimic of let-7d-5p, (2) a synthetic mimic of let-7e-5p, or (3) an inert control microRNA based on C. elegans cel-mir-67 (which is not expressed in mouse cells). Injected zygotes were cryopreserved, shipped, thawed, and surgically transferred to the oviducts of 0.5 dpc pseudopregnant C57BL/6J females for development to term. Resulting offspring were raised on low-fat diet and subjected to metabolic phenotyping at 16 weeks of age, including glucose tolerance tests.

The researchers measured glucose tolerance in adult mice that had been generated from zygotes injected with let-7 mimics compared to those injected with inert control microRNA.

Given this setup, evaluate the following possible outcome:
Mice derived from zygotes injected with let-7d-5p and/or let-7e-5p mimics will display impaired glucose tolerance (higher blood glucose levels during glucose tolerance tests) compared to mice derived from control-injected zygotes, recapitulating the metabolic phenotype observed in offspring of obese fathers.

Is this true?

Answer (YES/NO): YES